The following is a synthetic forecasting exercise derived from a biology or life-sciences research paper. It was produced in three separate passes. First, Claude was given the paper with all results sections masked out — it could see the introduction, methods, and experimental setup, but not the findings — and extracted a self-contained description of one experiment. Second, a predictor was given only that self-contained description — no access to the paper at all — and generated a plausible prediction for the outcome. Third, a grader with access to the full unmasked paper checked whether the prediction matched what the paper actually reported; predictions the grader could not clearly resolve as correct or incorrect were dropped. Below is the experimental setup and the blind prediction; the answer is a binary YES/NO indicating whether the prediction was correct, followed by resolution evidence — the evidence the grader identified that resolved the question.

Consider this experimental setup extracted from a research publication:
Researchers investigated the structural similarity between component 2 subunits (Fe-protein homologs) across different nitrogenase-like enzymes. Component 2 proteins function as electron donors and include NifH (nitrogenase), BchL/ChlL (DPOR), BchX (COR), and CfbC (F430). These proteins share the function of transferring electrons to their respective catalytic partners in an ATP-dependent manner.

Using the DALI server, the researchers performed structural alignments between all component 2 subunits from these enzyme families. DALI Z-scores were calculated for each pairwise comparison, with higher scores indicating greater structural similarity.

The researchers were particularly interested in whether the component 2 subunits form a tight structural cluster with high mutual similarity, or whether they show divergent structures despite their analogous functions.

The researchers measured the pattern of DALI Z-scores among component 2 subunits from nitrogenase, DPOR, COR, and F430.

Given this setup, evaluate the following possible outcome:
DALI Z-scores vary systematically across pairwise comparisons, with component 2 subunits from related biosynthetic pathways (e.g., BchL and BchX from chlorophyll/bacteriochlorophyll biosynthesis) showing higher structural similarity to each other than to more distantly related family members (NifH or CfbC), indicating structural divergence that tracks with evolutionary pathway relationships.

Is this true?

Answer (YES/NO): NO